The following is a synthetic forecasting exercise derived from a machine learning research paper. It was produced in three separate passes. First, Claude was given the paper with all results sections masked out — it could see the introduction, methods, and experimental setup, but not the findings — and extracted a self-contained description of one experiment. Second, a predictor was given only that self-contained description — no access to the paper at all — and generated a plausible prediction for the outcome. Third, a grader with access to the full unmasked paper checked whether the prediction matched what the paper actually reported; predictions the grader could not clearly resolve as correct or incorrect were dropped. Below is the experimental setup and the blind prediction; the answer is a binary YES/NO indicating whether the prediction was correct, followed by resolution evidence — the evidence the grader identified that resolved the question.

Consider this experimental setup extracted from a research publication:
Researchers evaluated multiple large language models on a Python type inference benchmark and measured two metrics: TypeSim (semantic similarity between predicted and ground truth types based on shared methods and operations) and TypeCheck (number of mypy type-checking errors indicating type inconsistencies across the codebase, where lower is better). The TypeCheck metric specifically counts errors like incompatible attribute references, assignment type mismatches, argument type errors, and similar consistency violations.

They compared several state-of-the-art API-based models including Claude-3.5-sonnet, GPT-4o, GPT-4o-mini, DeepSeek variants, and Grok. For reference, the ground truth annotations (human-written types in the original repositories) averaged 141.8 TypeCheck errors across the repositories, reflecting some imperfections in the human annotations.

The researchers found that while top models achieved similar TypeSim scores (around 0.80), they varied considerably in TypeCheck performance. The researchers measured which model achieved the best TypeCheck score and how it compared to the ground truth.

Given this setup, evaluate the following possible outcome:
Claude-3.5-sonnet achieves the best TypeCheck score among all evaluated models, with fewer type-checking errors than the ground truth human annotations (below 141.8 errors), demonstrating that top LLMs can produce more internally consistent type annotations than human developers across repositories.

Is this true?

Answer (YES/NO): YES